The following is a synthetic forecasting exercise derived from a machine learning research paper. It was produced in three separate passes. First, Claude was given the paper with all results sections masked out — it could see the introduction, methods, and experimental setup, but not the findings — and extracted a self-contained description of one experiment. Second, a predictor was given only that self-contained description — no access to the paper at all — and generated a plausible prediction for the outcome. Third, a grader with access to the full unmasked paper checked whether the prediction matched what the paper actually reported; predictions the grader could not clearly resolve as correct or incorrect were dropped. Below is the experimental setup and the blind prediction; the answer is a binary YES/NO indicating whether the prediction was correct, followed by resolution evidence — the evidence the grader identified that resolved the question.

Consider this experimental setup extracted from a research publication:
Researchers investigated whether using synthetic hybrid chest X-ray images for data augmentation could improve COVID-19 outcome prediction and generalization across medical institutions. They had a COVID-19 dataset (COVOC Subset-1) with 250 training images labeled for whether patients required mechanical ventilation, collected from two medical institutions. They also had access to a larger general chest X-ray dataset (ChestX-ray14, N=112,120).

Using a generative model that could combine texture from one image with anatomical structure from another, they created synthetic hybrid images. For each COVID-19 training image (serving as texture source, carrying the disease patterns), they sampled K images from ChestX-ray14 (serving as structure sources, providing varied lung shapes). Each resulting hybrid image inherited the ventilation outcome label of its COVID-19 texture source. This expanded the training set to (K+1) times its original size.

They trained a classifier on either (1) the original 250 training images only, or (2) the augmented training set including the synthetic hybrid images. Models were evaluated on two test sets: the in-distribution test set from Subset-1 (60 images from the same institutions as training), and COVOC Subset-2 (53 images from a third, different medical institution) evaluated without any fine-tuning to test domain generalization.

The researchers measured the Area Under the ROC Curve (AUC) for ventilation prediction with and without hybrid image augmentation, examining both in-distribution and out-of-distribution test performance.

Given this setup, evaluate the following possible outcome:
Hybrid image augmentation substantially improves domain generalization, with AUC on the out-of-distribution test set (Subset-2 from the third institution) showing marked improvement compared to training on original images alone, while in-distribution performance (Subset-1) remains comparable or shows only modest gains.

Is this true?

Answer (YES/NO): YES